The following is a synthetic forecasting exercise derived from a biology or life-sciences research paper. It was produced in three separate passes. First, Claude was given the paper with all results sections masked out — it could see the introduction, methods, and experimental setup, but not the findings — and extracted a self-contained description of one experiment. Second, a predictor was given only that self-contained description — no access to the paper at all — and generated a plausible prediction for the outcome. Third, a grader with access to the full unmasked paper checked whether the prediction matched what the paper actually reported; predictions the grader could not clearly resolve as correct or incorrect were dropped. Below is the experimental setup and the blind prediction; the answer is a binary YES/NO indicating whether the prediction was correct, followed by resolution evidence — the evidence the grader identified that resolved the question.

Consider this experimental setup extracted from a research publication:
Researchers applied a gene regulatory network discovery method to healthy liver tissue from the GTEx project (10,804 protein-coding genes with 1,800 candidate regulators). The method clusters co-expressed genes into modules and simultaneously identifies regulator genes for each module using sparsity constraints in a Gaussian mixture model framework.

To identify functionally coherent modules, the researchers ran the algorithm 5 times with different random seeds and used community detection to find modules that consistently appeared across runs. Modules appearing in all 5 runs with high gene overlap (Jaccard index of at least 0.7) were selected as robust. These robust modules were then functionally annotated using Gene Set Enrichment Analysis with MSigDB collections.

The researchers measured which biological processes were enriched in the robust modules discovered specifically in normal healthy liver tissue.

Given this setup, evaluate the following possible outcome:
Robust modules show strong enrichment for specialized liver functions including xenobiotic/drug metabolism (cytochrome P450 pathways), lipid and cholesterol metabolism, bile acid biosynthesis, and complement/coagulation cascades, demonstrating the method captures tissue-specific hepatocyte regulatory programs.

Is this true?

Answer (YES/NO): NO